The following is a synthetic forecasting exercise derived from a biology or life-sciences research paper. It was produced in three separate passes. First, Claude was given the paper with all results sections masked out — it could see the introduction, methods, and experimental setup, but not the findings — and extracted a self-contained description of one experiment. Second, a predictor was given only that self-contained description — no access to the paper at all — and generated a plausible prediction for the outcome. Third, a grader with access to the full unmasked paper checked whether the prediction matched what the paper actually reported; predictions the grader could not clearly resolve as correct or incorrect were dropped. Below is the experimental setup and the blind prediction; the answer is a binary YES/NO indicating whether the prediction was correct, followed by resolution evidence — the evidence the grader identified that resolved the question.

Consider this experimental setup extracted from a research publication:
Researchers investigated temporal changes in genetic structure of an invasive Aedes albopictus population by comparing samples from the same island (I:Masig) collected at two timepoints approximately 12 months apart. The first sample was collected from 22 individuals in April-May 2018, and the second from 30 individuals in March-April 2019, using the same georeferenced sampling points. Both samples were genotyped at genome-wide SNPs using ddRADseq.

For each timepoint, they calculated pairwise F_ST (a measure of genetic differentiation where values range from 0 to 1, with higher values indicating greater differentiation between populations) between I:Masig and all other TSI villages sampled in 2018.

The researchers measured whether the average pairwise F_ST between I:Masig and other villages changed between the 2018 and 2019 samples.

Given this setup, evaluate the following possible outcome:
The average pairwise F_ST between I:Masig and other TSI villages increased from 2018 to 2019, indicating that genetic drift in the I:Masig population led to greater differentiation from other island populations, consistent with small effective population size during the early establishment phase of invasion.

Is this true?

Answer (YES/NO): YES